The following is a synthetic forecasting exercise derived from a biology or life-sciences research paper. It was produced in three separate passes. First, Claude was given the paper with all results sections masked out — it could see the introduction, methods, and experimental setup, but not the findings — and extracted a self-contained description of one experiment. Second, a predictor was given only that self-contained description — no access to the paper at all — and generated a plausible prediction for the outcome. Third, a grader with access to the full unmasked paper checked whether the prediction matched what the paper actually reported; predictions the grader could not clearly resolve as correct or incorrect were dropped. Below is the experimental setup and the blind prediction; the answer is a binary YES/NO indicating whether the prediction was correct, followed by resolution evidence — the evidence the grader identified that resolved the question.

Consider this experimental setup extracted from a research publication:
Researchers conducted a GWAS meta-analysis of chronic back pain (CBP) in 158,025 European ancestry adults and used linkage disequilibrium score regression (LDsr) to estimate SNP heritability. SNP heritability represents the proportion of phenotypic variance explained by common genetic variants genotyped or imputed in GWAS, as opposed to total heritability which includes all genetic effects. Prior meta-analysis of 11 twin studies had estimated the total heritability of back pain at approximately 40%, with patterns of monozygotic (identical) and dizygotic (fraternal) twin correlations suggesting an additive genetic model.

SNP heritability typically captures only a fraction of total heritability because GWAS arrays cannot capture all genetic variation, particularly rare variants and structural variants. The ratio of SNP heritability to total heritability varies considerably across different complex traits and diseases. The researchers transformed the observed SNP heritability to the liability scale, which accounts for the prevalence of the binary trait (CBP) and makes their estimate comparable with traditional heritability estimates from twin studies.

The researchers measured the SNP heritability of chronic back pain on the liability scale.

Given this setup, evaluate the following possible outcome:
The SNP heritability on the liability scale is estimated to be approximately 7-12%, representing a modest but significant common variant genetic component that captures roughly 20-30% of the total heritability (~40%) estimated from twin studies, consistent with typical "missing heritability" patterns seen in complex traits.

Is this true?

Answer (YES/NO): NO